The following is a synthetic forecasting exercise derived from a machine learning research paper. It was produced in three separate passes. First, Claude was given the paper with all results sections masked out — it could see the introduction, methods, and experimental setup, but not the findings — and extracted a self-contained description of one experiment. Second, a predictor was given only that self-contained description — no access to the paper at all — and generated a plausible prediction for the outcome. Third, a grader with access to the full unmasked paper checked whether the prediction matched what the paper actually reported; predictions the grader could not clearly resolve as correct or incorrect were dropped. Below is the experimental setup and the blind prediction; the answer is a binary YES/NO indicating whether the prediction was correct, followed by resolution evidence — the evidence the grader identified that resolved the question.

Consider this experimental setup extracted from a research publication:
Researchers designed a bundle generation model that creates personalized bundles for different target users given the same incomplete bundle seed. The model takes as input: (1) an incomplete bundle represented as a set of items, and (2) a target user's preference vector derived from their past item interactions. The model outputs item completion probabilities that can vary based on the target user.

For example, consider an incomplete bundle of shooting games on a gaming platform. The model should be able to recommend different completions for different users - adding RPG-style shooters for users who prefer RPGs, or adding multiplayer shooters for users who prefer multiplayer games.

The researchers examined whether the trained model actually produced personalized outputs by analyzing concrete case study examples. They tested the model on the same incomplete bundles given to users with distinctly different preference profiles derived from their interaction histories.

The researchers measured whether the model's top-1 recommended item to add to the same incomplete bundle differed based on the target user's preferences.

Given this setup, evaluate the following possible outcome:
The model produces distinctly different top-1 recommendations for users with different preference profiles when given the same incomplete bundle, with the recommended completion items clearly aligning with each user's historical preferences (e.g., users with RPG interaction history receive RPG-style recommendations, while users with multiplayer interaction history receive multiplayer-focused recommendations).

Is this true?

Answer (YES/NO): YES